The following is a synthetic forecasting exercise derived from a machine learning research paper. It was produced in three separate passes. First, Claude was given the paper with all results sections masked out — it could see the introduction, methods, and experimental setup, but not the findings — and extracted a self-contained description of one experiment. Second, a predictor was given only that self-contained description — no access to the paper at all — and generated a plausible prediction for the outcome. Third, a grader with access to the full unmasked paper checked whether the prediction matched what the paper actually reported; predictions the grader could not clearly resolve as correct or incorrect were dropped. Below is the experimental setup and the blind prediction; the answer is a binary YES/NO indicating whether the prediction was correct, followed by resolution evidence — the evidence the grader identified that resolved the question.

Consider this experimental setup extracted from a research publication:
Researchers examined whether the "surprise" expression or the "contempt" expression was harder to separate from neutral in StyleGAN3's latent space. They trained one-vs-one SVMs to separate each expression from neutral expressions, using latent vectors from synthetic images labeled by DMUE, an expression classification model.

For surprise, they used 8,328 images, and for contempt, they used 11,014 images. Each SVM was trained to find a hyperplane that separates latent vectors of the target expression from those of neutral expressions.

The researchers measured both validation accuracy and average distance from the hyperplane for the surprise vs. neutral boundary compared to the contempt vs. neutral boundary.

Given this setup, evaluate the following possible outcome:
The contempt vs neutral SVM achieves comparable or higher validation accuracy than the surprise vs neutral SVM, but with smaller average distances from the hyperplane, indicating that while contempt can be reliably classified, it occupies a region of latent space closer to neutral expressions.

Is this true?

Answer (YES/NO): YES